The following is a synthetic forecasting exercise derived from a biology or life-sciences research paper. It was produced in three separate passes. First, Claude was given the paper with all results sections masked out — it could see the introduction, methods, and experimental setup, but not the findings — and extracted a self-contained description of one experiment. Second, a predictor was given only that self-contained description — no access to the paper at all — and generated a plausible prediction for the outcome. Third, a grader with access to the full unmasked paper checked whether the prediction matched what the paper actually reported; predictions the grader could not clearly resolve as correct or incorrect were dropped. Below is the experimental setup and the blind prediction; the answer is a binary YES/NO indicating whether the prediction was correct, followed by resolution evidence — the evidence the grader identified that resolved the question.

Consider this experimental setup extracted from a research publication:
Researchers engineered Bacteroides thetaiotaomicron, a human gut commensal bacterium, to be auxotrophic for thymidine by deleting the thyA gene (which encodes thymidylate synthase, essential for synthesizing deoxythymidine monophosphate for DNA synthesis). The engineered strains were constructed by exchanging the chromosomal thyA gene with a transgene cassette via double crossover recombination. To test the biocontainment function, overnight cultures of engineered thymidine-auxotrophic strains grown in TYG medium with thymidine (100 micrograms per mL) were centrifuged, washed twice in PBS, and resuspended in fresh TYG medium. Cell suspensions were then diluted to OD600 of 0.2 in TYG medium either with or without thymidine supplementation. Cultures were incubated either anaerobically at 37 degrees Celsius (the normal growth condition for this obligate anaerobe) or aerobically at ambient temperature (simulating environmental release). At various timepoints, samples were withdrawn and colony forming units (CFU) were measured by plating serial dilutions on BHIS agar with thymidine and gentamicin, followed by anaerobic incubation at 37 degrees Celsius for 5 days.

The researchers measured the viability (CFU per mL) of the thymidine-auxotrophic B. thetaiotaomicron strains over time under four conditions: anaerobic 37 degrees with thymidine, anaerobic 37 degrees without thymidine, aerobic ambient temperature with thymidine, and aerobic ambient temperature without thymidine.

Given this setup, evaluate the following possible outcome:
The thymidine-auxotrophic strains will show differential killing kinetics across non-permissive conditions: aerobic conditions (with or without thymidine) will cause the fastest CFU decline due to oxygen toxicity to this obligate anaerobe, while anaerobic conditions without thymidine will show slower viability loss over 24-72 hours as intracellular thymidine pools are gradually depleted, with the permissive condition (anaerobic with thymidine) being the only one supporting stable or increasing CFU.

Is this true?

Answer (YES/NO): NO